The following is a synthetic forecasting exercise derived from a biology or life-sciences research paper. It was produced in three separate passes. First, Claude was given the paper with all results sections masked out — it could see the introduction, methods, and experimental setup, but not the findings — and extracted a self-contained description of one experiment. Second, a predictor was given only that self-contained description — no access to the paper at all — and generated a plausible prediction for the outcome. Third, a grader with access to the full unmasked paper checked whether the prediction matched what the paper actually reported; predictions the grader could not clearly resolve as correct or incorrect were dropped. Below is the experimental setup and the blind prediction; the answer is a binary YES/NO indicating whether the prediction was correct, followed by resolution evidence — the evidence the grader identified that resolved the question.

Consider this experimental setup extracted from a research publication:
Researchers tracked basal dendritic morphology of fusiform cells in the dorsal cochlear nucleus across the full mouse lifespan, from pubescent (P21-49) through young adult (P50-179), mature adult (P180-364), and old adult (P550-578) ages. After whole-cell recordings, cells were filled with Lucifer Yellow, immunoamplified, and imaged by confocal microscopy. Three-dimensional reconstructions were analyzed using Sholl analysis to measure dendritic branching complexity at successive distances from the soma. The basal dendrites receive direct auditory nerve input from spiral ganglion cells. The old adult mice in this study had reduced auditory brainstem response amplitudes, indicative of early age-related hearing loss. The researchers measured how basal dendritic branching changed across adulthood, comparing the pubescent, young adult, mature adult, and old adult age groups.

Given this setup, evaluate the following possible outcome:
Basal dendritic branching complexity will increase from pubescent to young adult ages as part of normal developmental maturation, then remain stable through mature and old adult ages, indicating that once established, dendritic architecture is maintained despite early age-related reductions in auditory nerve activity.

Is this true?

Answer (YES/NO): NO